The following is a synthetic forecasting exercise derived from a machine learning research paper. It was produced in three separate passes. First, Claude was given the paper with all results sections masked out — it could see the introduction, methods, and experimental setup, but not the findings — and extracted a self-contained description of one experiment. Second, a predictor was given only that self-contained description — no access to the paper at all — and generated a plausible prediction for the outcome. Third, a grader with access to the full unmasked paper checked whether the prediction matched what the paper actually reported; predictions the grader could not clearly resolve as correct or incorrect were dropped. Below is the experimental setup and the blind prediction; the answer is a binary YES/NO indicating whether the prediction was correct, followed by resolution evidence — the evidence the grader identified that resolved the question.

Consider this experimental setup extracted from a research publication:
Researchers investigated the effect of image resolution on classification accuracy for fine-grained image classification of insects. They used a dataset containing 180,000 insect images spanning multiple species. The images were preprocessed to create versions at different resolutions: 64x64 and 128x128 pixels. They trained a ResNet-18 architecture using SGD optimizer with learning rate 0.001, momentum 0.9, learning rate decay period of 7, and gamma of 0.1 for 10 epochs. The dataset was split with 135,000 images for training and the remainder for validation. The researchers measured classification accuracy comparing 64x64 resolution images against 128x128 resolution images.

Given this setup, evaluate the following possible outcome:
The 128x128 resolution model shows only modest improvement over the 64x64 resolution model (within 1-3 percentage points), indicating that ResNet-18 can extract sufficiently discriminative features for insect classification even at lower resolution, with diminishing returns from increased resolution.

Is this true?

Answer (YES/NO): NO